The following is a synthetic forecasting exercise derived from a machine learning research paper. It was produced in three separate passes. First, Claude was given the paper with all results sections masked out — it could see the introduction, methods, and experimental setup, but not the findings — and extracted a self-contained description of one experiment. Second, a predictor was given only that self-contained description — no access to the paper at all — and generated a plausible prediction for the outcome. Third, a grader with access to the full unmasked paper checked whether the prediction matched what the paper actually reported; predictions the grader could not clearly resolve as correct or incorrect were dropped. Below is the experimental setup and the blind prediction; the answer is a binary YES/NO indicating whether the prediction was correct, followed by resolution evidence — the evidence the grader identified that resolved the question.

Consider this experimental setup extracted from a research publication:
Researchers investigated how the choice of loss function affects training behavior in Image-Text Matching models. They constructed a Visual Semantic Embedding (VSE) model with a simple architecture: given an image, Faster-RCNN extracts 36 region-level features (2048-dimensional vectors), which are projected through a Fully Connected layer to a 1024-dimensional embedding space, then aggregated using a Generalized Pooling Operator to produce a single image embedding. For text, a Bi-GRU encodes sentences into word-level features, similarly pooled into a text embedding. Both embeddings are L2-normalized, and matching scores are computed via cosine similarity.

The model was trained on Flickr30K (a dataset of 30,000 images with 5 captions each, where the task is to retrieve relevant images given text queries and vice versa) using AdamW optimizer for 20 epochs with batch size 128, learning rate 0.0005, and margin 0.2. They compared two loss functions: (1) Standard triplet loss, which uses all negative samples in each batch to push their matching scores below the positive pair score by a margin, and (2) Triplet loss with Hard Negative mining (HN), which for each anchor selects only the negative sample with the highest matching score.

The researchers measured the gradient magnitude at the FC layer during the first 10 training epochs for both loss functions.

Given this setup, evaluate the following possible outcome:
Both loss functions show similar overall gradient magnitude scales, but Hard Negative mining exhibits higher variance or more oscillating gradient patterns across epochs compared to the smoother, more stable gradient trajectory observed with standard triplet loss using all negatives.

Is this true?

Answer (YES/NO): NO